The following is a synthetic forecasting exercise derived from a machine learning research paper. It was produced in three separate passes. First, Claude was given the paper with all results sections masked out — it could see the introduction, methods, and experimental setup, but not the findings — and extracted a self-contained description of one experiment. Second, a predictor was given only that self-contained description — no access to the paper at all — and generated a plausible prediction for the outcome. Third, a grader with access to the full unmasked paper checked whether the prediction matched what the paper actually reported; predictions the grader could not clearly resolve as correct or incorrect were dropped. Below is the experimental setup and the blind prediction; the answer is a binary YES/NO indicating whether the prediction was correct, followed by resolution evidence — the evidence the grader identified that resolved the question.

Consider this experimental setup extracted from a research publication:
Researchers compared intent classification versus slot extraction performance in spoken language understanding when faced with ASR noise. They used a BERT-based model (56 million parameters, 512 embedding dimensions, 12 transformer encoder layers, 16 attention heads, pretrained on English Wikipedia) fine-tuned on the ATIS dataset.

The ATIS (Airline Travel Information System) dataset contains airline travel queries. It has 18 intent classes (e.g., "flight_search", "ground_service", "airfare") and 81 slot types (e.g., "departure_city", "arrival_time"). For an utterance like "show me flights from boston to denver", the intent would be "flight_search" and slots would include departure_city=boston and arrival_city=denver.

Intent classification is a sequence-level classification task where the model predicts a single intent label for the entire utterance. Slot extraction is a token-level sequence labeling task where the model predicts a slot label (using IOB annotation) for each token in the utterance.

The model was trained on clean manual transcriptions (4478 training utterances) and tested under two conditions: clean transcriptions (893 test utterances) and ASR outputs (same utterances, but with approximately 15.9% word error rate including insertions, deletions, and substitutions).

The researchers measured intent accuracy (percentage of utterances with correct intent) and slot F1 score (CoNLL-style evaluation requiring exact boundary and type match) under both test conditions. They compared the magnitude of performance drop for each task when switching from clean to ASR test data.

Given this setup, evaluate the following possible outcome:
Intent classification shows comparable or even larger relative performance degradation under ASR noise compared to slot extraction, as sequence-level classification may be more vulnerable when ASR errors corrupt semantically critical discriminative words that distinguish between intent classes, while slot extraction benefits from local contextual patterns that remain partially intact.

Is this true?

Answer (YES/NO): NO